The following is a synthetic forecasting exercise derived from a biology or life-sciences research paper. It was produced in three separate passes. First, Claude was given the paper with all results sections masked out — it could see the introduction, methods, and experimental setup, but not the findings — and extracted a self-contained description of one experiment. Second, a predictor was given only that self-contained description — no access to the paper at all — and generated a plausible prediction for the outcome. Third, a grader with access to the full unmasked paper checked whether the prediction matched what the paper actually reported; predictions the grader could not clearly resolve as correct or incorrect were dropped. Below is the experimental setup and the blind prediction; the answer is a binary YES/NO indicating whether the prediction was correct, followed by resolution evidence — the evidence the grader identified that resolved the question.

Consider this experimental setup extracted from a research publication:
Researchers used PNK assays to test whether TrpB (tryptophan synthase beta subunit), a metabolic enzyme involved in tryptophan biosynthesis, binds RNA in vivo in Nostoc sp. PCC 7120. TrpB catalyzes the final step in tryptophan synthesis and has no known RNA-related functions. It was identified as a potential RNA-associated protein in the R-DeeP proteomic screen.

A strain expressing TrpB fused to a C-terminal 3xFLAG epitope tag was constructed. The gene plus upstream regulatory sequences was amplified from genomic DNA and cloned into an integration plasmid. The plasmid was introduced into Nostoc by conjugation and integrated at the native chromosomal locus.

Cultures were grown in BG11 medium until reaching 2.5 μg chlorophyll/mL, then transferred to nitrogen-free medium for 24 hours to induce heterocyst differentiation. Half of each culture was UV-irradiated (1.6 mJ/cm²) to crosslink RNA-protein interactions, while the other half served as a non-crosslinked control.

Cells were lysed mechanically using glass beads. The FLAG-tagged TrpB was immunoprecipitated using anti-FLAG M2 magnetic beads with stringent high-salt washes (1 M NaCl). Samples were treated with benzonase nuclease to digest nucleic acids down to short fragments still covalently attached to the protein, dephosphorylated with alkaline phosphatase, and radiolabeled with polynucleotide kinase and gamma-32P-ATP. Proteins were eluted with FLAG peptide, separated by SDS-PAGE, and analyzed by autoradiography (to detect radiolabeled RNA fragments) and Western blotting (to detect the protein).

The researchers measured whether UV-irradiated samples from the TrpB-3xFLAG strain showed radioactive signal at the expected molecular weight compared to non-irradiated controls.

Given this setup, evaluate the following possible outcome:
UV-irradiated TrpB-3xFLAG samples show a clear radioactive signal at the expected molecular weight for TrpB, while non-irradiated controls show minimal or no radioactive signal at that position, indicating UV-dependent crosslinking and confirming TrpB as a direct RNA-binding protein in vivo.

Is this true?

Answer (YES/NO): NO